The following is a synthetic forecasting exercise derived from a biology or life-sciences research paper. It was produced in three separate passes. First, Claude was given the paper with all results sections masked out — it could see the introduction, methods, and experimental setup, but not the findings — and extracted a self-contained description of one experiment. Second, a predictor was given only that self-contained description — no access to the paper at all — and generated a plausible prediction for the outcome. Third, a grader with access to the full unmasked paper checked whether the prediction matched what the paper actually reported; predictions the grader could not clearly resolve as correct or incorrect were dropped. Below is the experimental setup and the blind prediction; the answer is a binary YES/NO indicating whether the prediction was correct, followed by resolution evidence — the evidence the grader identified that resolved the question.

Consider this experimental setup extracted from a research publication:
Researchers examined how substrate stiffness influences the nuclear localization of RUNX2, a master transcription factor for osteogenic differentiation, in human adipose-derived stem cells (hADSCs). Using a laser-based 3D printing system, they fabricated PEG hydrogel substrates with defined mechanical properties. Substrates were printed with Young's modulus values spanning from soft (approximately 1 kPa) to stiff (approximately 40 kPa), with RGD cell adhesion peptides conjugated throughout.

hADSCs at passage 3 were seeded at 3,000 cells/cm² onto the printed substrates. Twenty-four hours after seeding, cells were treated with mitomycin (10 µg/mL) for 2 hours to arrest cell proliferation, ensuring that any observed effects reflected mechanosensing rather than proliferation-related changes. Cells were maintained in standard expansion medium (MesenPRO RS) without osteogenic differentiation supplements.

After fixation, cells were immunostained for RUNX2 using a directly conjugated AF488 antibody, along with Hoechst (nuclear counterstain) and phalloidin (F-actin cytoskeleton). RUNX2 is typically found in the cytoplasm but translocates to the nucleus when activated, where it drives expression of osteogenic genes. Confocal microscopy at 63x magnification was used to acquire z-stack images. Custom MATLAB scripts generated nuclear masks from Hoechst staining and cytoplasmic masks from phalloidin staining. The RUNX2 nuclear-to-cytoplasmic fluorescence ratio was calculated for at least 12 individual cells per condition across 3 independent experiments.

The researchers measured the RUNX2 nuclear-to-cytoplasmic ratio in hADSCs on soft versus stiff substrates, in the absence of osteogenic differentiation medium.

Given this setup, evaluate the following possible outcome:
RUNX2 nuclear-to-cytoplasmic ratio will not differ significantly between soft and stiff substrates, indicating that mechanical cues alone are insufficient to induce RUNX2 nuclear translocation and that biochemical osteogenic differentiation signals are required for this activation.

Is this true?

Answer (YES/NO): NO